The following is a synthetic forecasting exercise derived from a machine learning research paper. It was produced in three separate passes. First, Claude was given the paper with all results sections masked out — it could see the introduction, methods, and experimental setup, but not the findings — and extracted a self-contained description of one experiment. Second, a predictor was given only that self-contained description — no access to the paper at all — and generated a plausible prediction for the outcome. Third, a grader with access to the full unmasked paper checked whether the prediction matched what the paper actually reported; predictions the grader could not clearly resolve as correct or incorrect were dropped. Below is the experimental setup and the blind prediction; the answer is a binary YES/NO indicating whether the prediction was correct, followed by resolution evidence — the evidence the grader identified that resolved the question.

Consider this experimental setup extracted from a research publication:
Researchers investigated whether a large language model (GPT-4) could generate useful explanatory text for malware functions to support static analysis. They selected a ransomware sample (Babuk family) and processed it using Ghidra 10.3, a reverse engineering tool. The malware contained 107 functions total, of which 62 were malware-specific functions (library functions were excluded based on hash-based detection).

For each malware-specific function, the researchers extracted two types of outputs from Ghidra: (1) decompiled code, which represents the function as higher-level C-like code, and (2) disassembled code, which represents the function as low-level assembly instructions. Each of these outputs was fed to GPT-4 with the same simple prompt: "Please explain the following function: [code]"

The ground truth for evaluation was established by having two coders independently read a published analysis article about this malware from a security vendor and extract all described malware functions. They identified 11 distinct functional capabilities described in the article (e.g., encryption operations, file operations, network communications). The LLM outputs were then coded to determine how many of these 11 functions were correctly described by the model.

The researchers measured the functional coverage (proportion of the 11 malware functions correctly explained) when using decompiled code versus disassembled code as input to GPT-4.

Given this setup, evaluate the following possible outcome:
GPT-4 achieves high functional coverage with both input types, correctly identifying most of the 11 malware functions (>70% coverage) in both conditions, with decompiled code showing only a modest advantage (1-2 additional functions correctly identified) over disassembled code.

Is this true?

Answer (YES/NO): NO